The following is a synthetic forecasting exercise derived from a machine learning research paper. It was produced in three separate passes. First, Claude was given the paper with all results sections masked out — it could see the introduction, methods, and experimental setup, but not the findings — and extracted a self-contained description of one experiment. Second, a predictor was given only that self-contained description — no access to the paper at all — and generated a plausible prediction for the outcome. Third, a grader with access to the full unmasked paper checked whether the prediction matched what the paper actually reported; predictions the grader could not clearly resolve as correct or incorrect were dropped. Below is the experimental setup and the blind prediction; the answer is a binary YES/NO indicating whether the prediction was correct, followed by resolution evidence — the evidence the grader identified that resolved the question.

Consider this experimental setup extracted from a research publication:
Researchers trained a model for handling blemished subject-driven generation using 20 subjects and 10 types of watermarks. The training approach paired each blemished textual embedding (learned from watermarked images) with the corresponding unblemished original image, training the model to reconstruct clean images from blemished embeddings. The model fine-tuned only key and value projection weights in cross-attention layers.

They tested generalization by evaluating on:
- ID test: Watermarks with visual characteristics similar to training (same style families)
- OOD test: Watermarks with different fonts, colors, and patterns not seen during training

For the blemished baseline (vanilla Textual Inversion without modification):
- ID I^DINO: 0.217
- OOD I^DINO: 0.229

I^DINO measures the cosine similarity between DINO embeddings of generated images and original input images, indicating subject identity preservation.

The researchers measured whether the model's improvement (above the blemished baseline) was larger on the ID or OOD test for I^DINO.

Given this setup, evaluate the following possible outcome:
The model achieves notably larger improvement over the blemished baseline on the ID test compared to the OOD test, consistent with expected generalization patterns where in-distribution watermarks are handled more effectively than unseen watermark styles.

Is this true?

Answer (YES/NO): NO